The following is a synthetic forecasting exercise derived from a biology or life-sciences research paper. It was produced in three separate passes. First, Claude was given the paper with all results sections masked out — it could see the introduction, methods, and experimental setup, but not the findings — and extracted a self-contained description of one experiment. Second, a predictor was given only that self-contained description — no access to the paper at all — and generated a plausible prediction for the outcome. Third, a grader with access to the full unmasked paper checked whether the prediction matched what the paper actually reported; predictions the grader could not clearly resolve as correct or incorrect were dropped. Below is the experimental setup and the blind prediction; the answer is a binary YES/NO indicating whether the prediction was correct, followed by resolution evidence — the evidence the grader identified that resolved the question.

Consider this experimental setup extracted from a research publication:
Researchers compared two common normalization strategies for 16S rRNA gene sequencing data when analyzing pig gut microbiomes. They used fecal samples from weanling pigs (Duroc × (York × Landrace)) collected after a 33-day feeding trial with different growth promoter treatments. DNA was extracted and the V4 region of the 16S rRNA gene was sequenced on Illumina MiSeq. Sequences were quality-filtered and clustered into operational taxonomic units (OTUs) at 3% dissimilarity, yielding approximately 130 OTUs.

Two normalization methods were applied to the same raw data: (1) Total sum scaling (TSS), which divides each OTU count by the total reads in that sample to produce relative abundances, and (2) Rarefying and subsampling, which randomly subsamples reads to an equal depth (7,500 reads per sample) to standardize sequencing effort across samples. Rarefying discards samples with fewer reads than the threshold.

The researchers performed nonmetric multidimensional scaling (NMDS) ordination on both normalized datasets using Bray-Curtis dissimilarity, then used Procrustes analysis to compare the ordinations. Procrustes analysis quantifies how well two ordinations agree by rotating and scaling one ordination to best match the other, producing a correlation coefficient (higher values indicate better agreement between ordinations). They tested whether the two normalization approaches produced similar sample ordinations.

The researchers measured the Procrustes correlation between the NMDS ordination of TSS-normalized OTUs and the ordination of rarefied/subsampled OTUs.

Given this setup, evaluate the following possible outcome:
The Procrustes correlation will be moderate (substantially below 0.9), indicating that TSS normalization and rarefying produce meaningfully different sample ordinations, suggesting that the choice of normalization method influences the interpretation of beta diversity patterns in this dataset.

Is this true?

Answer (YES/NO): NO